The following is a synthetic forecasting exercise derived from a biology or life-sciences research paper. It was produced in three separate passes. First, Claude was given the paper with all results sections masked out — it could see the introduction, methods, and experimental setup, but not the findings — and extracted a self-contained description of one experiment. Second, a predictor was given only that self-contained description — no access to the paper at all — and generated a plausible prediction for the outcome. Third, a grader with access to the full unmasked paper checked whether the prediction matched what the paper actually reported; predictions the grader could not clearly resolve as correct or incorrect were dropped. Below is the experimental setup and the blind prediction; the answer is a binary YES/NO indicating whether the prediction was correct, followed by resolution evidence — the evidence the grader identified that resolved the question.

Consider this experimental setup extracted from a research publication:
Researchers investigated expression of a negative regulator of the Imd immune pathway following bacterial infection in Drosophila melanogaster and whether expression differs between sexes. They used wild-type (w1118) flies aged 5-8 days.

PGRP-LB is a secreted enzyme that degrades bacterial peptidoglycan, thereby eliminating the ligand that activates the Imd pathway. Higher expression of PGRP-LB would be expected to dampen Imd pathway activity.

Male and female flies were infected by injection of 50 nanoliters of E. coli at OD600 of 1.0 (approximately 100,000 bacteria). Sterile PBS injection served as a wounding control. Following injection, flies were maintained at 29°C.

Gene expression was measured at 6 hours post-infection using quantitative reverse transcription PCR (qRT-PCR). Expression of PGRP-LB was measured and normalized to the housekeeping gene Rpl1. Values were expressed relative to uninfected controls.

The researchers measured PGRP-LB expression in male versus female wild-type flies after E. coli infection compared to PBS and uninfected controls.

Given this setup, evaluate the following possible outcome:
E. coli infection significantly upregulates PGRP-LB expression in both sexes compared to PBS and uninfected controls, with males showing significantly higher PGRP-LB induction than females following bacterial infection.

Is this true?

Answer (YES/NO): NO